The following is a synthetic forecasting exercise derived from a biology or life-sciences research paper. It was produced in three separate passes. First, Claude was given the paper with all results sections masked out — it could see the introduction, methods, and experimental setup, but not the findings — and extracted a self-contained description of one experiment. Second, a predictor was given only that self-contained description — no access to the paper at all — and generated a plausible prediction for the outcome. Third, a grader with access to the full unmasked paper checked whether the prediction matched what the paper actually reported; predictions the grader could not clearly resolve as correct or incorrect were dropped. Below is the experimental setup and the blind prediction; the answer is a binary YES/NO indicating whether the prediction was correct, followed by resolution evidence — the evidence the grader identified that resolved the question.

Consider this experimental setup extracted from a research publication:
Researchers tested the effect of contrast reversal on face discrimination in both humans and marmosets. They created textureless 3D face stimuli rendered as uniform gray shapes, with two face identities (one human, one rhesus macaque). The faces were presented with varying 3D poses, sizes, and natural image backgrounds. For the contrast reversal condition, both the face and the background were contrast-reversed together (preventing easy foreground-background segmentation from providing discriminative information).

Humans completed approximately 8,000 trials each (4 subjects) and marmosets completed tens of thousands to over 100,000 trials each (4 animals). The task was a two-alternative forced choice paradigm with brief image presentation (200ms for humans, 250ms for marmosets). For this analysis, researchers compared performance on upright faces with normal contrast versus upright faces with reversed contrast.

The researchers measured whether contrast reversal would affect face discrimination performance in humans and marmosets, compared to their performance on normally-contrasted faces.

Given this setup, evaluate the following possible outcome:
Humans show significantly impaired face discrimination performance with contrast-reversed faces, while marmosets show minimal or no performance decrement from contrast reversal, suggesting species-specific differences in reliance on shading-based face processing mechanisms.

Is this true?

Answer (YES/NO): NO